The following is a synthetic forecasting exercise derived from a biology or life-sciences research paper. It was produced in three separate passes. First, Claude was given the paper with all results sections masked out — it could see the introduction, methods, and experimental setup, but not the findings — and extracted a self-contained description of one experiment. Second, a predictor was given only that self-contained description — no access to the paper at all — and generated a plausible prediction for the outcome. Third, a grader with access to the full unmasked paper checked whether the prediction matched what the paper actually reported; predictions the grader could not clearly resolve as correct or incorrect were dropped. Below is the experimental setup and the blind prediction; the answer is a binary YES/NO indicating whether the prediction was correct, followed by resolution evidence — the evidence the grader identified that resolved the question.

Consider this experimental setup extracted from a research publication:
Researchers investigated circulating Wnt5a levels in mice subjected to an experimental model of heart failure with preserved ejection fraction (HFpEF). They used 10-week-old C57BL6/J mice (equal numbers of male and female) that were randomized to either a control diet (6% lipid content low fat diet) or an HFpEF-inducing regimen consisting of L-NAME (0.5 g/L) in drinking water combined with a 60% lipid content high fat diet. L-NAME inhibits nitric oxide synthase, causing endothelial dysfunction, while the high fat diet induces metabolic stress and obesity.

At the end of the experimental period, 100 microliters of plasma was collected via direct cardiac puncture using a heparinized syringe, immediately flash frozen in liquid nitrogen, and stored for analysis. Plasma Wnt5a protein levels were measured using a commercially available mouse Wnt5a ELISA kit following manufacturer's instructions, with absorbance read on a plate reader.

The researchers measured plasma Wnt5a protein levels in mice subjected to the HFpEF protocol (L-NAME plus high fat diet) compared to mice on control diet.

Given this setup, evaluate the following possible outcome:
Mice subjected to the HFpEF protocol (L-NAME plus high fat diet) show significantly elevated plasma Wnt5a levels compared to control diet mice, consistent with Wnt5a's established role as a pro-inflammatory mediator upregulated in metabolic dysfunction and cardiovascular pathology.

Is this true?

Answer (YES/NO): YES